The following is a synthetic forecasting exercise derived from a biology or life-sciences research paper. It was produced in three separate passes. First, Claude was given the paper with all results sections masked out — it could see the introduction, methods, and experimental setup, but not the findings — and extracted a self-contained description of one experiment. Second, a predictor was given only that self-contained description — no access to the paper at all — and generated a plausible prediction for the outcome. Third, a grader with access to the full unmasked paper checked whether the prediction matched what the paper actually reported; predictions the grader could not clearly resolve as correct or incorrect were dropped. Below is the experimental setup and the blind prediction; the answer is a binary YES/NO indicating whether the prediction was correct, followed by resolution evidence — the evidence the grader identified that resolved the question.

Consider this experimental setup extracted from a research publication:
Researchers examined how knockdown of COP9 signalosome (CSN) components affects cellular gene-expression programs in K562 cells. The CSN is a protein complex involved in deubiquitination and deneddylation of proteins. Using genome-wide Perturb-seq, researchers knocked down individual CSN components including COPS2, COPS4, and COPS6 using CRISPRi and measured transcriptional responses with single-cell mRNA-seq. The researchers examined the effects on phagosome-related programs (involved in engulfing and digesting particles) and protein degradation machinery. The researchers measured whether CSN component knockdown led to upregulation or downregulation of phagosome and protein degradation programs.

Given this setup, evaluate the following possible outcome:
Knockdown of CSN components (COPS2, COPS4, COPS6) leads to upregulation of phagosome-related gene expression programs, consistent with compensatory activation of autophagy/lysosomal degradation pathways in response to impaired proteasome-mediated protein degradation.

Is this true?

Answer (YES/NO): YES